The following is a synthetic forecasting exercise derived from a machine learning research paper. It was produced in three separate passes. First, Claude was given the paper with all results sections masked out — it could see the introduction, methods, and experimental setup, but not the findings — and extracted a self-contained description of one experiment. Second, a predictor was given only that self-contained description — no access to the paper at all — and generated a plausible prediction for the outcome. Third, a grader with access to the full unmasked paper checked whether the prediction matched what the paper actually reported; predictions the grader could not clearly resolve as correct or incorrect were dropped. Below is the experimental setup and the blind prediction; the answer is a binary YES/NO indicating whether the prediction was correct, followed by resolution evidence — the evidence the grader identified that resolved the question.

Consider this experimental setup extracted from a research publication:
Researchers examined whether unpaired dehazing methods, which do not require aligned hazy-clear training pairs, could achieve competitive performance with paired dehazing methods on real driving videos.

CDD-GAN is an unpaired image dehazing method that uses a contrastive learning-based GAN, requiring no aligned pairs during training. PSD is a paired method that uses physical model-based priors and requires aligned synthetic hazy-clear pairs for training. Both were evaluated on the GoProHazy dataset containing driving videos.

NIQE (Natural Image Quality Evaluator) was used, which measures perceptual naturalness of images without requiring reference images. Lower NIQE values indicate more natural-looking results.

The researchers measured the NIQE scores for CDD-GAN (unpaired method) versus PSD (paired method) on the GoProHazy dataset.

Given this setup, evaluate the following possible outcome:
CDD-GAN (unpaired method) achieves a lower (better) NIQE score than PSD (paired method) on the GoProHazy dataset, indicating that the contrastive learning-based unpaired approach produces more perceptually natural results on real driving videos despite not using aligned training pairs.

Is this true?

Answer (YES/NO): YES